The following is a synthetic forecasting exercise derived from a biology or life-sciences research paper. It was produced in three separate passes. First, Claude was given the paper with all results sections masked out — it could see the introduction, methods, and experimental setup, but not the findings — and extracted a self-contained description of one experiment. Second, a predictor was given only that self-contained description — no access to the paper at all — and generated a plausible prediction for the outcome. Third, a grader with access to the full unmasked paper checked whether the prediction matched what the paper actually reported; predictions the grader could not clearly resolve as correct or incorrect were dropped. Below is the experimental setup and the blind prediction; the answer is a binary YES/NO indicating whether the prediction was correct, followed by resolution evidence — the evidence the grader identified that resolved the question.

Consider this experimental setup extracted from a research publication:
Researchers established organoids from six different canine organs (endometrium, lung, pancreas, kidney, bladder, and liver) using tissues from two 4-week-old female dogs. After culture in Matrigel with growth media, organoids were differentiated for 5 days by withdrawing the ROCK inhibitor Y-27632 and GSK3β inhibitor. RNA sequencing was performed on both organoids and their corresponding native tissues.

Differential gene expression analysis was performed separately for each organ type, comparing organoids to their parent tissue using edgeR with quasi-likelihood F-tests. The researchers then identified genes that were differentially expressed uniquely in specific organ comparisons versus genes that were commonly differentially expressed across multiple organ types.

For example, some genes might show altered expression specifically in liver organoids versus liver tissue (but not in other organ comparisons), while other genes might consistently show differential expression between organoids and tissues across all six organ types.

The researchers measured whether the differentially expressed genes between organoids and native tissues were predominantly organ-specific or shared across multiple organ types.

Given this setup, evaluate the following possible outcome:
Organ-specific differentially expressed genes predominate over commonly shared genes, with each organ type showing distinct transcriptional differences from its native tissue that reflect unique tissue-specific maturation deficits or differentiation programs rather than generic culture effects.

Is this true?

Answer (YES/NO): YES